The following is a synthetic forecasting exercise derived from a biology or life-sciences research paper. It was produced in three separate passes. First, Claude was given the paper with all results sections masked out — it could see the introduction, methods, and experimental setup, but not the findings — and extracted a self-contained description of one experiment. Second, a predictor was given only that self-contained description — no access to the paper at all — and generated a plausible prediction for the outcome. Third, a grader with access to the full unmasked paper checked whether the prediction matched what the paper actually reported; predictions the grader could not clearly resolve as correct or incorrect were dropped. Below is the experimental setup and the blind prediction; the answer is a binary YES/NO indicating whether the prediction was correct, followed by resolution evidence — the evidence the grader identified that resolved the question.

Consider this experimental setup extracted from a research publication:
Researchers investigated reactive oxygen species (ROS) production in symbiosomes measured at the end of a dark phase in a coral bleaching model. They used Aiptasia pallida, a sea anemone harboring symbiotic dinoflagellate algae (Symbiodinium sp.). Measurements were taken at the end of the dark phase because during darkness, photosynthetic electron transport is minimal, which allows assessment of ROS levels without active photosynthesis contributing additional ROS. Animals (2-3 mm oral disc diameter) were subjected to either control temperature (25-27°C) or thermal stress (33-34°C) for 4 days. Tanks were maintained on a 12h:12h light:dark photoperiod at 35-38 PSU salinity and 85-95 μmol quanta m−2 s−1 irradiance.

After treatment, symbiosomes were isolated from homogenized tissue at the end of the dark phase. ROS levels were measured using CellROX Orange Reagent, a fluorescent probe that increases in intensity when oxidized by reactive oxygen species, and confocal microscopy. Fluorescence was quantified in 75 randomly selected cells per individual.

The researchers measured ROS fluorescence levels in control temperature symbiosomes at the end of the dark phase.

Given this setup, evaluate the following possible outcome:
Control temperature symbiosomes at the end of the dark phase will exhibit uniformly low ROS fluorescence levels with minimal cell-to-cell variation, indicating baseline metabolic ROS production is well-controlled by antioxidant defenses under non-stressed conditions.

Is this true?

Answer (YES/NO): NO